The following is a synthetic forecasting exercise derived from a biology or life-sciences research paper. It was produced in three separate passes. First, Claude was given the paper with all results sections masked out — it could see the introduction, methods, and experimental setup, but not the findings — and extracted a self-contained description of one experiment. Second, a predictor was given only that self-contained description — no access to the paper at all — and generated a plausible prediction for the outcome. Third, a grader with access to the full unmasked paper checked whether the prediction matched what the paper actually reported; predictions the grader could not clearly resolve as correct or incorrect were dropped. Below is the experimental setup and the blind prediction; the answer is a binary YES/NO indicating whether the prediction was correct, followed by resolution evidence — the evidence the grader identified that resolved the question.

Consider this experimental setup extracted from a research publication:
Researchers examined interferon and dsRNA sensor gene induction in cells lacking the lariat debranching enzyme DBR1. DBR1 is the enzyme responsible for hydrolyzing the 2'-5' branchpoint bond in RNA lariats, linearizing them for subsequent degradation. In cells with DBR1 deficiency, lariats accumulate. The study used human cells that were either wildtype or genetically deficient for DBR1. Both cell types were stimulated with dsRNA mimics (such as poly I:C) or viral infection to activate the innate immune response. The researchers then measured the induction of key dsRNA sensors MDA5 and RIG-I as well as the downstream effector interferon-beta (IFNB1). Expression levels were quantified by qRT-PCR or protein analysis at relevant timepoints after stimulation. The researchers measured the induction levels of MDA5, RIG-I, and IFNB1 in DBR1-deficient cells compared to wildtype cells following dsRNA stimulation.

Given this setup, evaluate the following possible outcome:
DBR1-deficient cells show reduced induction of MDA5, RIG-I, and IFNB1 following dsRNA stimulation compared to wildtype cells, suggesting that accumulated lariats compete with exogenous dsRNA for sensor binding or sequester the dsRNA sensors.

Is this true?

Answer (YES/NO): YES